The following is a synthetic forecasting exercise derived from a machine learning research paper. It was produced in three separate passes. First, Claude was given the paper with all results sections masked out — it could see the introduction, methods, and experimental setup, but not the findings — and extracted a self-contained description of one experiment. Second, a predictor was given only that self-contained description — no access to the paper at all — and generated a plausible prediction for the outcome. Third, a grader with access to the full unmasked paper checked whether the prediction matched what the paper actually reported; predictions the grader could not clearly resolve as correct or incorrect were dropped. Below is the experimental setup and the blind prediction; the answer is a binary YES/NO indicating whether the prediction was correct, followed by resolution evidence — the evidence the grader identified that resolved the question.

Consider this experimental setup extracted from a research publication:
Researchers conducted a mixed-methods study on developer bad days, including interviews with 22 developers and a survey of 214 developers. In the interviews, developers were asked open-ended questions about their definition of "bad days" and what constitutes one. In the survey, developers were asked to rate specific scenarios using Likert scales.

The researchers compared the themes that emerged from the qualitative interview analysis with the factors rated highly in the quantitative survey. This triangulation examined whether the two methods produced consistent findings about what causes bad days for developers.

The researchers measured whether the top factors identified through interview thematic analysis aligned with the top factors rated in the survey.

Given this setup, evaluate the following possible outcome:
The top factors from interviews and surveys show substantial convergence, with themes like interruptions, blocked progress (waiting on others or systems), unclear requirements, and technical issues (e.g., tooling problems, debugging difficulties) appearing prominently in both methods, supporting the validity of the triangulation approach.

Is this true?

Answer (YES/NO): NO